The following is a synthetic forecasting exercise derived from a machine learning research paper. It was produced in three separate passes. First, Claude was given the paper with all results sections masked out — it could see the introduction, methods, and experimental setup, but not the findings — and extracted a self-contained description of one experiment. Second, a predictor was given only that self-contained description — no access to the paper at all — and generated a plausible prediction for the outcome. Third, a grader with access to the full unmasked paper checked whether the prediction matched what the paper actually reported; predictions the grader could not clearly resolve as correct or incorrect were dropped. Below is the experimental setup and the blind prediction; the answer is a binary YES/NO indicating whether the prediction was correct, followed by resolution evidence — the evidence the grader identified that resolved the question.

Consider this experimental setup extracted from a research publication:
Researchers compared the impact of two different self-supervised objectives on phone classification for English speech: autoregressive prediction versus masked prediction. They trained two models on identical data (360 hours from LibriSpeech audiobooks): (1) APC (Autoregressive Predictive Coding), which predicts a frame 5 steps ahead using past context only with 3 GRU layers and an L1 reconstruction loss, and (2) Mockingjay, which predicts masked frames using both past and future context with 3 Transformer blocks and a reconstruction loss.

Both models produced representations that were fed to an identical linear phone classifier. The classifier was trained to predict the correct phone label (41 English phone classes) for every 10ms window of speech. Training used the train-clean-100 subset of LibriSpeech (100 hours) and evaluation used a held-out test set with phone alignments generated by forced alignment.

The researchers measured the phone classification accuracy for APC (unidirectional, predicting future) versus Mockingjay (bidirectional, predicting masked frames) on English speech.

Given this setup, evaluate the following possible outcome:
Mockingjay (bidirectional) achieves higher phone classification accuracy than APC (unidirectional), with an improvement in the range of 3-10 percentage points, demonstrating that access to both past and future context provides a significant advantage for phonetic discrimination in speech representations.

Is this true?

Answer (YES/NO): NO